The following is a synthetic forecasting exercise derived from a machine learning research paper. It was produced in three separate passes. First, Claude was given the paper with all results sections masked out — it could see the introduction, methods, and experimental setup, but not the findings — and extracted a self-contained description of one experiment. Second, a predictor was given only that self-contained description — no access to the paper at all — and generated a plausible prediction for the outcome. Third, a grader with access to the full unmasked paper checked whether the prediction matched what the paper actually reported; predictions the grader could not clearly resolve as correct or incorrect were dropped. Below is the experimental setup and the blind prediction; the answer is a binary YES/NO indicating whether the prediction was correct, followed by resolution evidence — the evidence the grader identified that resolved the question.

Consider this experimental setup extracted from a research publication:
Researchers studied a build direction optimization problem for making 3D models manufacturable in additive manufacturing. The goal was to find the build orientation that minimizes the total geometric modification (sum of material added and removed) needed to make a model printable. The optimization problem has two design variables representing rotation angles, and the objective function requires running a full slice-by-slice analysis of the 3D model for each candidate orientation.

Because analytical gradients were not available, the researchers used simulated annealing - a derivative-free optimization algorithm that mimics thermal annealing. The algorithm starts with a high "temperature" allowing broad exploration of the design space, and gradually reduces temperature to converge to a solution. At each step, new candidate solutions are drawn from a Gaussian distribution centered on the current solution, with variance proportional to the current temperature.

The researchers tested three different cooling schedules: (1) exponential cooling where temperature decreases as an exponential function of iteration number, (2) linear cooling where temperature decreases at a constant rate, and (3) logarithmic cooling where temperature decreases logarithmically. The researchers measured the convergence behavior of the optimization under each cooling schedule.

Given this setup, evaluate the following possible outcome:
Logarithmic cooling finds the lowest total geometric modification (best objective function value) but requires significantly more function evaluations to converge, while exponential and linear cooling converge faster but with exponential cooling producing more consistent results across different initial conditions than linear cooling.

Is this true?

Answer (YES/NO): NO